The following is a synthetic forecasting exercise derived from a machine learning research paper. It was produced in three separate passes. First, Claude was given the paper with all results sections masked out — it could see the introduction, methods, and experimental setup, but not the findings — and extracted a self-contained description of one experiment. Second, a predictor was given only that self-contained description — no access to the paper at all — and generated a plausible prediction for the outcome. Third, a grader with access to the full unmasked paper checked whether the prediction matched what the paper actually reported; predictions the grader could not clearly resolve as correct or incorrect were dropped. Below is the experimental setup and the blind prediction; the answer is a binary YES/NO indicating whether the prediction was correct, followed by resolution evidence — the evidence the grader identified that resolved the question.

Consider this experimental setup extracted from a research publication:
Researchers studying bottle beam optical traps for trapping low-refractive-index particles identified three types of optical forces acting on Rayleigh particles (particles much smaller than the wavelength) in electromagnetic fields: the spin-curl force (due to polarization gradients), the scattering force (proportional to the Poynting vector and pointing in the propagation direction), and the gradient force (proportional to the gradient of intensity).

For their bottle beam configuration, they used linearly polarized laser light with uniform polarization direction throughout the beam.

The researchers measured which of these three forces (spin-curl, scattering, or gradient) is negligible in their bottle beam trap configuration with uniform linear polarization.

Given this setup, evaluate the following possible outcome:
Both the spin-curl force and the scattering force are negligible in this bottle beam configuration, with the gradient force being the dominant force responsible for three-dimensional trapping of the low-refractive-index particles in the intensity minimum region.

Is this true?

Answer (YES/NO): NO